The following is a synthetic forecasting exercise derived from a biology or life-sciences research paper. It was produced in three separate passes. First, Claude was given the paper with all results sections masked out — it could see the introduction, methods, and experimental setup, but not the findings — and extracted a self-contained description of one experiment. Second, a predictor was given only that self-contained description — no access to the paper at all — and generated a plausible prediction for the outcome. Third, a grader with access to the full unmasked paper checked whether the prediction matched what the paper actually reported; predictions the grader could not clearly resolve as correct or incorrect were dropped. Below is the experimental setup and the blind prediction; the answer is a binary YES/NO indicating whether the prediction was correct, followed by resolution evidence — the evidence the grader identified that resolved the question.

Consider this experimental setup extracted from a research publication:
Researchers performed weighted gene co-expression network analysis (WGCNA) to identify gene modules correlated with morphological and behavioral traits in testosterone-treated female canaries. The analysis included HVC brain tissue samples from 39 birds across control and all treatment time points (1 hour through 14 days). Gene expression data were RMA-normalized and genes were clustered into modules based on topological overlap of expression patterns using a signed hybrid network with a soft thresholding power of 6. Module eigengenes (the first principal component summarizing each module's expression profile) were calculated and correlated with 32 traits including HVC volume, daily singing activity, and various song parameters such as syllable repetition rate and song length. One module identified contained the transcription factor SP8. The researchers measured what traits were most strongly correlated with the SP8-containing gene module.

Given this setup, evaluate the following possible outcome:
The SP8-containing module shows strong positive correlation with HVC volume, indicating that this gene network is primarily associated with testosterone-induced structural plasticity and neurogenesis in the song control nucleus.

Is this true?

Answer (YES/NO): NO